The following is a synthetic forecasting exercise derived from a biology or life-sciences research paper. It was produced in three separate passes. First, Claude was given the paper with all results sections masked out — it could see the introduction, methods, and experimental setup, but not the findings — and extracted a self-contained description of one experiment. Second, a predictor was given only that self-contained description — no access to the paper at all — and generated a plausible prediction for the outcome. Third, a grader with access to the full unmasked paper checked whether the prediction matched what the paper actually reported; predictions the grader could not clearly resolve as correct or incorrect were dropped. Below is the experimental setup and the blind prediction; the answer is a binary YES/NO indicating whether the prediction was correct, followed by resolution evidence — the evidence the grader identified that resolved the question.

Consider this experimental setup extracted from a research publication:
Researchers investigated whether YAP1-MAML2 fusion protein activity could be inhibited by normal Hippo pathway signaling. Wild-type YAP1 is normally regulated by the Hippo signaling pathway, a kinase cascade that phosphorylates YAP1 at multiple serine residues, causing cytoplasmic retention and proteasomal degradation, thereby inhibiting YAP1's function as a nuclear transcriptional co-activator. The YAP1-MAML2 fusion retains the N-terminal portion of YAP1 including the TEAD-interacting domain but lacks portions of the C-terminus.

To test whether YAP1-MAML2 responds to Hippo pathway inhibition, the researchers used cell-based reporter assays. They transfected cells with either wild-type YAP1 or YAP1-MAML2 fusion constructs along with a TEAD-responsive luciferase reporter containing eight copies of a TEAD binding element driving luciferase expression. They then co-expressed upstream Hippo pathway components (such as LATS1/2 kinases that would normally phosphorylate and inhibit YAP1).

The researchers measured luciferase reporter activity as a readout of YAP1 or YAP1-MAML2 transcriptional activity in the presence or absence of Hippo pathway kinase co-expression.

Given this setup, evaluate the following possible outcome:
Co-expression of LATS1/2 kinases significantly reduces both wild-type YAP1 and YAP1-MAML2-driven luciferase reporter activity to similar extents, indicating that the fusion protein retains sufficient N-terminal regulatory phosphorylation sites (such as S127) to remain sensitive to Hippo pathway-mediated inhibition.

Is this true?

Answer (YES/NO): NO